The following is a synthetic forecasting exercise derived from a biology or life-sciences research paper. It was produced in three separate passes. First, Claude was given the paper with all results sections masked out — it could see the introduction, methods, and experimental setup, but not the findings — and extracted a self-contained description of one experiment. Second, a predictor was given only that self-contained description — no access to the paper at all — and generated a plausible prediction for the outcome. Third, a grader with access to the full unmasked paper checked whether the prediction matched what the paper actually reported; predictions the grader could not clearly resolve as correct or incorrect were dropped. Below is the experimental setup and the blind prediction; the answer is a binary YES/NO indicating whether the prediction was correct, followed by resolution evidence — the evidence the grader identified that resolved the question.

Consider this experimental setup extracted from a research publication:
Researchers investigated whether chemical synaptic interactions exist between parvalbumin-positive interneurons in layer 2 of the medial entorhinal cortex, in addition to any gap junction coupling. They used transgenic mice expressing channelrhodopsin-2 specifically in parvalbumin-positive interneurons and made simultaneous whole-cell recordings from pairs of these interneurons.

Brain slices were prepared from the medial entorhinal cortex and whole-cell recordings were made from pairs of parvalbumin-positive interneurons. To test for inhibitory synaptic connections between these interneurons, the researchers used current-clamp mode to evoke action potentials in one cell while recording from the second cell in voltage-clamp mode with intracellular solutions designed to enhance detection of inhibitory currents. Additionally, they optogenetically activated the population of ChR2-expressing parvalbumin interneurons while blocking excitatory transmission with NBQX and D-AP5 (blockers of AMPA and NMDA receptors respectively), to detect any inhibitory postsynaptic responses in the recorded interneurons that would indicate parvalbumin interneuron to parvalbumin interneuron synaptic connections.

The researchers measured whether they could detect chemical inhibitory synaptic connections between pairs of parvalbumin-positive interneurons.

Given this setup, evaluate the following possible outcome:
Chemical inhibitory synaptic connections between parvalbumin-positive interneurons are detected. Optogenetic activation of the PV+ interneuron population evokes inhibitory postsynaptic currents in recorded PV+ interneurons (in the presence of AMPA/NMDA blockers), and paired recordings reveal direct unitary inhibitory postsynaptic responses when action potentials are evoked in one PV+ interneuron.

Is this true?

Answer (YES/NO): NO